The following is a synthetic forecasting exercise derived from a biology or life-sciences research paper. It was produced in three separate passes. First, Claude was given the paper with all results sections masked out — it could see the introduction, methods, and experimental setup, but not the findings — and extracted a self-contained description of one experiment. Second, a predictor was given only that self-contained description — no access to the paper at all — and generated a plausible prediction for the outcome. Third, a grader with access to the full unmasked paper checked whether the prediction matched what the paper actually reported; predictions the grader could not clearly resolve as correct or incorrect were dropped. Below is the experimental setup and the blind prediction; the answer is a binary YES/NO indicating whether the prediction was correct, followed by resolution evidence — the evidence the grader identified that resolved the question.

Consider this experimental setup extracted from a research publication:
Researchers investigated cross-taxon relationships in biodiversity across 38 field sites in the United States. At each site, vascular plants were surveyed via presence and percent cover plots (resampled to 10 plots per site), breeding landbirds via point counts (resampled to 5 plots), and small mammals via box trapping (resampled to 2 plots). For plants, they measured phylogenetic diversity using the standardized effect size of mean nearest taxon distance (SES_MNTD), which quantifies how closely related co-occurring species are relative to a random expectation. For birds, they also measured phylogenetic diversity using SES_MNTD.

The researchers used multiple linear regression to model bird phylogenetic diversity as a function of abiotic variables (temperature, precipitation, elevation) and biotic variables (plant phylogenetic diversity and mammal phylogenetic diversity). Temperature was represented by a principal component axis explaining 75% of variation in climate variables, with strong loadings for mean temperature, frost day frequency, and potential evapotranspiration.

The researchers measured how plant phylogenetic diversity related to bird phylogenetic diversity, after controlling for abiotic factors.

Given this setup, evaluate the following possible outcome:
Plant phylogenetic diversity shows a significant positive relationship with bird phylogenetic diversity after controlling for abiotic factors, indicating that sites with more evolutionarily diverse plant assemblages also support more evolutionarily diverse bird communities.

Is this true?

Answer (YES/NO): NO